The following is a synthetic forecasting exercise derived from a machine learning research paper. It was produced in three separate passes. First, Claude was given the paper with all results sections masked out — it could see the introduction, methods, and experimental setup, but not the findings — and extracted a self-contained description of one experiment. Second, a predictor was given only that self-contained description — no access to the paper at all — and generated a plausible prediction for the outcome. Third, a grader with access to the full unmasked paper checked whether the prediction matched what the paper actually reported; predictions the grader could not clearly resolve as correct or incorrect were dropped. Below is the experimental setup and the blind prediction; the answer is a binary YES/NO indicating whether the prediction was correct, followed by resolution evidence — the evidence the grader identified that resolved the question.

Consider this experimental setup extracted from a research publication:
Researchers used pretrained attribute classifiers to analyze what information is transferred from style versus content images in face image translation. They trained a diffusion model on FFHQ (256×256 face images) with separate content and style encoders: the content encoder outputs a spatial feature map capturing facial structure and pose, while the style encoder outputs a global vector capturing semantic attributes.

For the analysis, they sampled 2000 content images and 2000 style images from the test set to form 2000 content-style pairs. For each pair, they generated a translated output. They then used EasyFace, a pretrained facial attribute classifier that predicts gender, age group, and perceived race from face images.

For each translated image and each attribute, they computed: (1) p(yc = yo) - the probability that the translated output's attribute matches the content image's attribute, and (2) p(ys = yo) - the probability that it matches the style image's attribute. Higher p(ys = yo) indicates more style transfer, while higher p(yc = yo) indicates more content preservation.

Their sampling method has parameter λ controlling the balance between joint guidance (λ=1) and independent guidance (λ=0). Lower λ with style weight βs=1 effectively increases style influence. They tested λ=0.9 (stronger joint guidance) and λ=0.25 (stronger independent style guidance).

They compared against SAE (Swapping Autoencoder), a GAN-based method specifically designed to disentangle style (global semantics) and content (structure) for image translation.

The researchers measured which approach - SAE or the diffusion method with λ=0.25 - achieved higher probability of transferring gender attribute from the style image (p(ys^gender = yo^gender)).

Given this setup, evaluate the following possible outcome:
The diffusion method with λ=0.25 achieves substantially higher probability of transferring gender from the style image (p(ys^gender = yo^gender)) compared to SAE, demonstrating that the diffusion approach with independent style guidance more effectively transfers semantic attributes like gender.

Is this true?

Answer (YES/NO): YES